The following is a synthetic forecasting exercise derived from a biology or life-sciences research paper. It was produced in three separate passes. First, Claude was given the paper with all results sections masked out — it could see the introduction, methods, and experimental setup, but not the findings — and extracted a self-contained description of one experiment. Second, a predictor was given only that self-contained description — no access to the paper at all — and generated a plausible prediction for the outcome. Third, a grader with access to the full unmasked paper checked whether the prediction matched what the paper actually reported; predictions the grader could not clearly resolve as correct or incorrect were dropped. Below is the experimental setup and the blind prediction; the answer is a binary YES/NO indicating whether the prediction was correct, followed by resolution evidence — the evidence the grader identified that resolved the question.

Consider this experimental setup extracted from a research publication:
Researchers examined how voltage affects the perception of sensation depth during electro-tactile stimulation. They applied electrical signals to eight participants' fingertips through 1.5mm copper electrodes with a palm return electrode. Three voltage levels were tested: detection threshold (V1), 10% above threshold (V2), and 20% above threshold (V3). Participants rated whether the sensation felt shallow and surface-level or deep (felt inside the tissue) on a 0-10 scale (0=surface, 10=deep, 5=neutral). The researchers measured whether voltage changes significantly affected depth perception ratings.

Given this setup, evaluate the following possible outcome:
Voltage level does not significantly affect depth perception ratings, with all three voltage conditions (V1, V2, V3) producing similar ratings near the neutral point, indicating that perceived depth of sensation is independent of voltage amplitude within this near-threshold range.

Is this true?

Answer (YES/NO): NO